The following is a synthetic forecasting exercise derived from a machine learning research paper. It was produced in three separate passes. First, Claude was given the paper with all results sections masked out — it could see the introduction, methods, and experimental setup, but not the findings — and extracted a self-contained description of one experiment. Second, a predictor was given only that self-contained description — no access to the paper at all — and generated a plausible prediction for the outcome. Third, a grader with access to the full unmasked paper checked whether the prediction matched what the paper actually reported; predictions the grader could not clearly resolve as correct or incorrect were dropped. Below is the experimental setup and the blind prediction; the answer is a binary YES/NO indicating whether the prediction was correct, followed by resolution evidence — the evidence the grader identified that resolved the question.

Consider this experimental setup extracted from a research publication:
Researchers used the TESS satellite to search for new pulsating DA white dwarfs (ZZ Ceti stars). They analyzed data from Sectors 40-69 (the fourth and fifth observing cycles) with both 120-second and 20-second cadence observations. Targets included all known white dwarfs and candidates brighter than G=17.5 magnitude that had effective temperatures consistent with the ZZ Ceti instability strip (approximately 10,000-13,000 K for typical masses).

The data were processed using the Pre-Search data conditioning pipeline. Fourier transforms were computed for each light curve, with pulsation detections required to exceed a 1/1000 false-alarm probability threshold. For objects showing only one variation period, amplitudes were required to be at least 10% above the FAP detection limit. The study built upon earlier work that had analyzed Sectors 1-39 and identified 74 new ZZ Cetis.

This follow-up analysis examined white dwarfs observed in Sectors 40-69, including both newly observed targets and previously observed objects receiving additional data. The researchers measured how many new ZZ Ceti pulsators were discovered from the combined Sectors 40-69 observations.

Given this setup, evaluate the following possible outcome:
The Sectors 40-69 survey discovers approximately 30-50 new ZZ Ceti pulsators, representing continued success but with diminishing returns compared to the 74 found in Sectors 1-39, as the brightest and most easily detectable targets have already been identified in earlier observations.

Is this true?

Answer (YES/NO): YES